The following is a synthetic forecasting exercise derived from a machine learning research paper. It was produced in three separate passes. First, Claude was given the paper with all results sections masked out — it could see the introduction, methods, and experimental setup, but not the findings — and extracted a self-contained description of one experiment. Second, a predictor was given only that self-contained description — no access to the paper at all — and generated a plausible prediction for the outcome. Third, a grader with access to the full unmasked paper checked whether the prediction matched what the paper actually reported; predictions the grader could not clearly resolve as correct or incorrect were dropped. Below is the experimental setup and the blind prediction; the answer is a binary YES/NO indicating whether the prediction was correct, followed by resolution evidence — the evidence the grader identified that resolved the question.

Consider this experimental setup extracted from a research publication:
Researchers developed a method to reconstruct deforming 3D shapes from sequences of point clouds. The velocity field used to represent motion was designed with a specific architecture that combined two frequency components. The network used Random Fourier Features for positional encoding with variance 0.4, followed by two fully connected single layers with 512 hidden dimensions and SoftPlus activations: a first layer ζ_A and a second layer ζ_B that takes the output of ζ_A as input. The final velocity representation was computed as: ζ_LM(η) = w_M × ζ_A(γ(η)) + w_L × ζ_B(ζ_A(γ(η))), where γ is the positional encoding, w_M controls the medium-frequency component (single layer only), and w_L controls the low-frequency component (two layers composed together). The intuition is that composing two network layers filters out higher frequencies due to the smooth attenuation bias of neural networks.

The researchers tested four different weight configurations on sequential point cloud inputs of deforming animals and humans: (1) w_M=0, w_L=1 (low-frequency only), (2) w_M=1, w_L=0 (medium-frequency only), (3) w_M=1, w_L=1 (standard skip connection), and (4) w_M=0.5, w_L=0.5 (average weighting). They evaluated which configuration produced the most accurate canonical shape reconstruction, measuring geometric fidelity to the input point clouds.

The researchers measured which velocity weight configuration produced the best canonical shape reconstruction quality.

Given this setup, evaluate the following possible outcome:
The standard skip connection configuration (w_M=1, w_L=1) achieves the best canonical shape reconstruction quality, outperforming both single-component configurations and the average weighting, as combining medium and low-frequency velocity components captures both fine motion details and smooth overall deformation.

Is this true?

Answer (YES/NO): NO